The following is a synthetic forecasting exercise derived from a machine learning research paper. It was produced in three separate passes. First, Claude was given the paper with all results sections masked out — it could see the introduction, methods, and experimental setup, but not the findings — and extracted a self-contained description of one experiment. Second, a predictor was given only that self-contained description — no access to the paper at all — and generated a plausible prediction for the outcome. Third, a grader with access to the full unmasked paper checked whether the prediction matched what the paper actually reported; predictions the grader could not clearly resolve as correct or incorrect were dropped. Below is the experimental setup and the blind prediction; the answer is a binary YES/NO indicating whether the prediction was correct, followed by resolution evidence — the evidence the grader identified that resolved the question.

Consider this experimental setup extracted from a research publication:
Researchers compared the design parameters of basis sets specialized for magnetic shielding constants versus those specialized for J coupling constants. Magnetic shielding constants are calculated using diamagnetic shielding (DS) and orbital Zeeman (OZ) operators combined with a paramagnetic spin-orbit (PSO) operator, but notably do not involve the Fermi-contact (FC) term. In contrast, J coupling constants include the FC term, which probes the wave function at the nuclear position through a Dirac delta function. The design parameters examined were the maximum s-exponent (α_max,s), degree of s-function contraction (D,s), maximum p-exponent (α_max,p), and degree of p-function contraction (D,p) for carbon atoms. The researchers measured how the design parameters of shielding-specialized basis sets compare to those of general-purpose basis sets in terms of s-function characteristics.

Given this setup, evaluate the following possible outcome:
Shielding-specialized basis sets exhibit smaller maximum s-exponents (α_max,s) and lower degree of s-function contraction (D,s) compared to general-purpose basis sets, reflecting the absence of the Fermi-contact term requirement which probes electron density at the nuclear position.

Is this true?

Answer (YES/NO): NO